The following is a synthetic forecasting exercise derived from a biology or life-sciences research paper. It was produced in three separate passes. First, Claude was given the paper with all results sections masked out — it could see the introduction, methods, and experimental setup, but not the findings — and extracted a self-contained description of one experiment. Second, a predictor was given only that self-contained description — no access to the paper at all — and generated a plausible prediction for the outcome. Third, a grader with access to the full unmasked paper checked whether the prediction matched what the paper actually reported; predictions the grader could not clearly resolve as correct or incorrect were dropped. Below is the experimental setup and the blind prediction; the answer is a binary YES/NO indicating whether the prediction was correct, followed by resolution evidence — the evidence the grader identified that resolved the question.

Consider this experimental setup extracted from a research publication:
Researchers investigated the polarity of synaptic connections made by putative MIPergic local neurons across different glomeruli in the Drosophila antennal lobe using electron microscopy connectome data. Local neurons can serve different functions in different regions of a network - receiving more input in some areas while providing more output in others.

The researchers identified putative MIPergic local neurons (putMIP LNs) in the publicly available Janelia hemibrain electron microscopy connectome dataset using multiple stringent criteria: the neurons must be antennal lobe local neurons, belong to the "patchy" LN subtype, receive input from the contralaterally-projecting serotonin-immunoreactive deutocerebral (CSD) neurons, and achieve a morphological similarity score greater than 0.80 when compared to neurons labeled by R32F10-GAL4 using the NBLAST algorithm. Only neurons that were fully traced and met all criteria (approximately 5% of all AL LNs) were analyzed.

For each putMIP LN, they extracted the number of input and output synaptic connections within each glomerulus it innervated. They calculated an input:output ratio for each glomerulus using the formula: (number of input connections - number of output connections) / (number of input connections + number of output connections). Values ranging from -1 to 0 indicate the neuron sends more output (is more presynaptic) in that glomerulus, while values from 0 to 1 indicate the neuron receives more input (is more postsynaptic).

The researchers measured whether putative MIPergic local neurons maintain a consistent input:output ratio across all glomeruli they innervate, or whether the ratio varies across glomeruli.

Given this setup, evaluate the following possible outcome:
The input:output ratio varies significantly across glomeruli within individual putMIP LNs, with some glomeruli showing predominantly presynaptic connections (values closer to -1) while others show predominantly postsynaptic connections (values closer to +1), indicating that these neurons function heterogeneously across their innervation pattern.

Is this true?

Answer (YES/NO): NO